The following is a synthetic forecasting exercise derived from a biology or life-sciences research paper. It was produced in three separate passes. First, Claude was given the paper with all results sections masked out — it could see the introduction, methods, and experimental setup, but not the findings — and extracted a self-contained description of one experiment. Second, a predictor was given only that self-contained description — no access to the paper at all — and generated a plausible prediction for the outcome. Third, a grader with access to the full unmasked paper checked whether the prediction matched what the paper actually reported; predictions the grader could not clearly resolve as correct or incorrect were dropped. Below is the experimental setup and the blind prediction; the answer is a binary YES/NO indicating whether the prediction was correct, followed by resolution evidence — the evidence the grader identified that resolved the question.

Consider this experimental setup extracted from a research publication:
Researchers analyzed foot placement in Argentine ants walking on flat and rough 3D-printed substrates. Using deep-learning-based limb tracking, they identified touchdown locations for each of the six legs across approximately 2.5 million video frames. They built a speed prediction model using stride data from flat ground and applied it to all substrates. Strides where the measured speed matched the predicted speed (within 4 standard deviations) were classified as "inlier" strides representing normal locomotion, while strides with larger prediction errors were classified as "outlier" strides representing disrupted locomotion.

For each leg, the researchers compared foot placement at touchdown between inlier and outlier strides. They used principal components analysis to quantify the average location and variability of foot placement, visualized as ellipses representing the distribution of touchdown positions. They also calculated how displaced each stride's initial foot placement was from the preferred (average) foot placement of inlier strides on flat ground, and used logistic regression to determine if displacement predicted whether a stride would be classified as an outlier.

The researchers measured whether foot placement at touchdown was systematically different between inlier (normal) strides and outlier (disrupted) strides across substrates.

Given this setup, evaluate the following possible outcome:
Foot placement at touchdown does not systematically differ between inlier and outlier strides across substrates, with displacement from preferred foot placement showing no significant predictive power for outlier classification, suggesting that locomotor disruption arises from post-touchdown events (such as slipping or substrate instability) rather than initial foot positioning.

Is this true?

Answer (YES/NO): NO